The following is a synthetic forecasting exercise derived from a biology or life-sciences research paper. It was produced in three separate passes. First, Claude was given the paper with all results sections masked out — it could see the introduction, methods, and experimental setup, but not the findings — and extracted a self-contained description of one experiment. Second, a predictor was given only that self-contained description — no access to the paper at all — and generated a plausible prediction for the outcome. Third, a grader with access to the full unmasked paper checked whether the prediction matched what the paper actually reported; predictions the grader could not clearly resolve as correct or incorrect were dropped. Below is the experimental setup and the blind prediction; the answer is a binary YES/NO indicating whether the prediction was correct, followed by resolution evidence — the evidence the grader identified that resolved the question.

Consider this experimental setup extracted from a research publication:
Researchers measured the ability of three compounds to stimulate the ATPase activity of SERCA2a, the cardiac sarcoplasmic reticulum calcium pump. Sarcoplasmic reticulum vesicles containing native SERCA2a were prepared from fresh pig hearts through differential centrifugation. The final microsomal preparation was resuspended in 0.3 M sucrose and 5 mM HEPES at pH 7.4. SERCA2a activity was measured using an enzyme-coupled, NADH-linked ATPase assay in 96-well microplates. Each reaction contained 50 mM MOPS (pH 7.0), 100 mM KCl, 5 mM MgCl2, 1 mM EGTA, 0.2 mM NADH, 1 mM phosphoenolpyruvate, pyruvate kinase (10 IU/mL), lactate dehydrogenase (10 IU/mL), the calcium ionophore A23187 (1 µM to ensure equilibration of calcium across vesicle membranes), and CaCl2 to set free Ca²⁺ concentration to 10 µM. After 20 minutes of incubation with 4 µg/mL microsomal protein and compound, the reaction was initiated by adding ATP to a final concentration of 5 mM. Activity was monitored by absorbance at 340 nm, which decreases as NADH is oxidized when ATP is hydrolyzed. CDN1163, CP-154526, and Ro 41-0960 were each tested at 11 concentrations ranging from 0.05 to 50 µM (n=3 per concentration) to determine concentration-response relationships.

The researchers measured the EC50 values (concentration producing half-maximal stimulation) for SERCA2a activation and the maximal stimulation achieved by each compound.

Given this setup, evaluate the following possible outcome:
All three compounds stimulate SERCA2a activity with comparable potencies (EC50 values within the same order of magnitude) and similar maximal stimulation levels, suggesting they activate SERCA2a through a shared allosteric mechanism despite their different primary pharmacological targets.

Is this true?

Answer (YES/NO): NO